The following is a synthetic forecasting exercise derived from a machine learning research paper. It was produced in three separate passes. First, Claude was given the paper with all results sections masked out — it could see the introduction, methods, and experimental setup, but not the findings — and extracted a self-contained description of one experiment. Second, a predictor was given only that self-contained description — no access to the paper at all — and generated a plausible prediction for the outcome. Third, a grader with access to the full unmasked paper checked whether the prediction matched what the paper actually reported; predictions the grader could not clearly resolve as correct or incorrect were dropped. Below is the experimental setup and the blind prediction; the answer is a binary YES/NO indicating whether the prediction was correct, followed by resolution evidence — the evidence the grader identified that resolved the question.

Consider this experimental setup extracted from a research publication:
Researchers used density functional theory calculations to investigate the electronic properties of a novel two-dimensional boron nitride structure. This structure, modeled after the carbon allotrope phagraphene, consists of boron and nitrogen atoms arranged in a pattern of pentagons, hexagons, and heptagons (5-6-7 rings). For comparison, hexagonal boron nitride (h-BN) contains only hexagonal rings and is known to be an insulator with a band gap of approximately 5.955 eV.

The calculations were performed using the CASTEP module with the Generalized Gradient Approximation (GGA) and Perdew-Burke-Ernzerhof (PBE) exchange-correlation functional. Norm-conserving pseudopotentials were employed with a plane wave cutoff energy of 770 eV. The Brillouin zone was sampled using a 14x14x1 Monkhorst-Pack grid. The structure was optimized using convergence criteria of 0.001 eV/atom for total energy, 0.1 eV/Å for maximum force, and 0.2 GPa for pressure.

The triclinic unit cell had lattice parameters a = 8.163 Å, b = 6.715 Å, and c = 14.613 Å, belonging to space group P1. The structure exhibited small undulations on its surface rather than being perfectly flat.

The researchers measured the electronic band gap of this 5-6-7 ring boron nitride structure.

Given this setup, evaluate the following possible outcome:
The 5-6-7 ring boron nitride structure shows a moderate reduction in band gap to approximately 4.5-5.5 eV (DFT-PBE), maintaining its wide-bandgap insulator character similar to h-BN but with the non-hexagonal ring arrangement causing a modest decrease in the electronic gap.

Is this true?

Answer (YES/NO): NO